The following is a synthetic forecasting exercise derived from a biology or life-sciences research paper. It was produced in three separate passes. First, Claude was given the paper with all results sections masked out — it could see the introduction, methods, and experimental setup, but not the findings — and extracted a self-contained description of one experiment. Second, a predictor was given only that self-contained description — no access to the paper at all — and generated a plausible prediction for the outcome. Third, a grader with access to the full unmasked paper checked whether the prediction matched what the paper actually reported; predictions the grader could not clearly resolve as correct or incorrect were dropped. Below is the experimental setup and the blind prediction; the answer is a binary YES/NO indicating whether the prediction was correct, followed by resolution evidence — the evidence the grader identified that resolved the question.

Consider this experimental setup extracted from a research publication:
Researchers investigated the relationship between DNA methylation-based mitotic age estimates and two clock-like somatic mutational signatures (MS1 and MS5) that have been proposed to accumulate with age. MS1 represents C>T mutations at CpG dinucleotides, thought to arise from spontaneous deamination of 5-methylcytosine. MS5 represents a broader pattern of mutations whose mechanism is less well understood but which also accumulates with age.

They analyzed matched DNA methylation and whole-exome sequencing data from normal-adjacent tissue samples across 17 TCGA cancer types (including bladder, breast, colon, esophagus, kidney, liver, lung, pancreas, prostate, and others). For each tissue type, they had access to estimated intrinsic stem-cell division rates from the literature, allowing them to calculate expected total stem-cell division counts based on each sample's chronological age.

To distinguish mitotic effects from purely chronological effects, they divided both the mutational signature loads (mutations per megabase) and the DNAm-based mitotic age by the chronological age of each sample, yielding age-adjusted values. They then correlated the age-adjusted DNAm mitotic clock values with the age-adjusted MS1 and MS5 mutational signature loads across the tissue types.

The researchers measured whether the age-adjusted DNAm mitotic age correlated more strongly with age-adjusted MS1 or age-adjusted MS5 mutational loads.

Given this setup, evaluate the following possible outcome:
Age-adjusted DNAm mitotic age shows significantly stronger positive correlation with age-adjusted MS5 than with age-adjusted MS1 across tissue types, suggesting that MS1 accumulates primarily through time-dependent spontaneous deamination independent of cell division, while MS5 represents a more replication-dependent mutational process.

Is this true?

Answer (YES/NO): NO